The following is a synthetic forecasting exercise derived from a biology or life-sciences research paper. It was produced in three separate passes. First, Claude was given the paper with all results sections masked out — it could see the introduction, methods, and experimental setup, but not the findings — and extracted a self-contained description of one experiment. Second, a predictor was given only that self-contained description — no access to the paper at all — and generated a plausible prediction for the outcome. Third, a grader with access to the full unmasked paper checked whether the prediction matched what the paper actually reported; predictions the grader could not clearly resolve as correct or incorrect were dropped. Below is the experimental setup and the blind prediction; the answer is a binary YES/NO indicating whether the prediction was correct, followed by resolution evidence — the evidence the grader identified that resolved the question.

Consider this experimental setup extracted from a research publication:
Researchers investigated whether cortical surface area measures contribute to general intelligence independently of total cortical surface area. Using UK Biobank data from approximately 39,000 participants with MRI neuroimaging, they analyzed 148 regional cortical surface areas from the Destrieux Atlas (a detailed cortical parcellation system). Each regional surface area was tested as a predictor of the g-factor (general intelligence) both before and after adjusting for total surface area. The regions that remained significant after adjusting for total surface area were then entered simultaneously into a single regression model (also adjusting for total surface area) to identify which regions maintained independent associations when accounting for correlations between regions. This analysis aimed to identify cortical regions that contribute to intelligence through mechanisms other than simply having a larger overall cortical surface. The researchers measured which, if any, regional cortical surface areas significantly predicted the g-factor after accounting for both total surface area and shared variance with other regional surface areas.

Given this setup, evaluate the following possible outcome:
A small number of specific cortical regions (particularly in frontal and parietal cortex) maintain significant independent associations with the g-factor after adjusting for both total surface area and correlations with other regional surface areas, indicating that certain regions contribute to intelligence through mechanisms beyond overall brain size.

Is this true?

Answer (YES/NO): NO